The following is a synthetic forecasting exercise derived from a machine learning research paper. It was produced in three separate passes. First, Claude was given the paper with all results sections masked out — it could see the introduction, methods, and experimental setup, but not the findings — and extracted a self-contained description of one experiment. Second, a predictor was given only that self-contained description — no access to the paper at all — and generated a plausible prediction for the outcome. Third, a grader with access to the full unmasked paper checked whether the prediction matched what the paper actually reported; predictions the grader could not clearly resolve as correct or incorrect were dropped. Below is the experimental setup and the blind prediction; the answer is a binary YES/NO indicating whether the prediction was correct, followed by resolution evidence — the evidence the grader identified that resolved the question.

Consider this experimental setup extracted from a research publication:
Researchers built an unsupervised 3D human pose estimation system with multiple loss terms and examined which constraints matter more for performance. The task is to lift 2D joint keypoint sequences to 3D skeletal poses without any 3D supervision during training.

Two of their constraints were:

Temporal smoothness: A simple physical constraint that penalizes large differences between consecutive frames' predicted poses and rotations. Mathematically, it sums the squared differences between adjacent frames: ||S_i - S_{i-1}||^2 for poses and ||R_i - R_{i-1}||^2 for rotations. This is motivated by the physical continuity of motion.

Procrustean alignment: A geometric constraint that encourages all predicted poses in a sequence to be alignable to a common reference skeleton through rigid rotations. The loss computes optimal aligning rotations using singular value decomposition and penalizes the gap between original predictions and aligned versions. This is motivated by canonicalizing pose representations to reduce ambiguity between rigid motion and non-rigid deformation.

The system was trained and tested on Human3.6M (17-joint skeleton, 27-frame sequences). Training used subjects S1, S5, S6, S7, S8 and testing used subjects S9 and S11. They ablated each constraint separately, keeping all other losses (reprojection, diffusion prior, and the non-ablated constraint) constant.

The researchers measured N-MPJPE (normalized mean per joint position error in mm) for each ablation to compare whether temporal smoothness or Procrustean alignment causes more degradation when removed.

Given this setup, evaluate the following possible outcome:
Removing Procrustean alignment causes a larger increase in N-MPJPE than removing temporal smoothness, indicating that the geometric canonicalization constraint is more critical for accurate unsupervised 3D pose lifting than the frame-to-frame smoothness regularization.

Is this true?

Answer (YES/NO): YES